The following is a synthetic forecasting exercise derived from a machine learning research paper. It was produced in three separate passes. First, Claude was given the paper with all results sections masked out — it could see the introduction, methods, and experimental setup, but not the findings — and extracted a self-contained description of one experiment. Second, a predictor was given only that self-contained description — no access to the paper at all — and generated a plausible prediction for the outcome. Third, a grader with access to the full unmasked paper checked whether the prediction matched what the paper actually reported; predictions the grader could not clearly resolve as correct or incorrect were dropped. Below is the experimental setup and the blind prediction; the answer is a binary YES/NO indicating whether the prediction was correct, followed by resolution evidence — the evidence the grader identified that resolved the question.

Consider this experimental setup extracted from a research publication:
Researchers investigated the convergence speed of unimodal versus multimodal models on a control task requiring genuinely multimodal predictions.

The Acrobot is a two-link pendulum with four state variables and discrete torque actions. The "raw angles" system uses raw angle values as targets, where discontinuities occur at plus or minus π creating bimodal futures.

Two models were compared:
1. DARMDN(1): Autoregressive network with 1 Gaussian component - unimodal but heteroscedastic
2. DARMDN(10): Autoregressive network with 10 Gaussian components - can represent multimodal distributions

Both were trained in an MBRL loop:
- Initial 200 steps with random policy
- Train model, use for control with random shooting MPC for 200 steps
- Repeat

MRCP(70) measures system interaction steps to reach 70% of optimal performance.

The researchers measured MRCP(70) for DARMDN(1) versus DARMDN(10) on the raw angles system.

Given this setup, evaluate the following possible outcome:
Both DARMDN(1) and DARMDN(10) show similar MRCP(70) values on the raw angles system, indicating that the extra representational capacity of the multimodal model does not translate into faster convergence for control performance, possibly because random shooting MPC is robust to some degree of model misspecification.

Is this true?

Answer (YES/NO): NO